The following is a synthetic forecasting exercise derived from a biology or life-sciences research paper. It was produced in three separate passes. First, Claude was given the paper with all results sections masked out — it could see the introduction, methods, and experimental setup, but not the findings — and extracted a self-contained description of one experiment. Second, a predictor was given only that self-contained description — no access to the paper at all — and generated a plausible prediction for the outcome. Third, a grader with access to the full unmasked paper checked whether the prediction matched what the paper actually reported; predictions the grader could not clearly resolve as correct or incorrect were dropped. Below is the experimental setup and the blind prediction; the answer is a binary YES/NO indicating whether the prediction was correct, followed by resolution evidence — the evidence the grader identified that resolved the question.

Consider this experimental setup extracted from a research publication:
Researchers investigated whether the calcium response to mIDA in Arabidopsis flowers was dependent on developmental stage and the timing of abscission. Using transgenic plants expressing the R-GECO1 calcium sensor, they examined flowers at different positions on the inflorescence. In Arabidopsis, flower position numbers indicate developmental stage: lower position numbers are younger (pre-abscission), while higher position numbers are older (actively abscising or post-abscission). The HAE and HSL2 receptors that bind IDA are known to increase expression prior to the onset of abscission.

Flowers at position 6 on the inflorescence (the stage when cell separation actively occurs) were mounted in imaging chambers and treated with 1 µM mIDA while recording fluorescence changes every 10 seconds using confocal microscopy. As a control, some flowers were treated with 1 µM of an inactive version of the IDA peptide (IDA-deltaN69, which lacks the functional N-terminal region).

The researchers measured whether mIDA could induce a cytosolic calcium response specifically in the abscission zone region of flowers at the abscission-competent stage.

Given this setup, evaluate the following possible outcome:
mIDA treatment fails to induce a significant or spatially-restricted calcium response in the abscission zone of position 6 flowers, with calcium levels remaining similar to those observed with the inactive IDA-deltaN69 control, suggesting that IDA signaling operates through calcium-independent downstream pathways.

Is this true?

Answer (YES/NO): NO